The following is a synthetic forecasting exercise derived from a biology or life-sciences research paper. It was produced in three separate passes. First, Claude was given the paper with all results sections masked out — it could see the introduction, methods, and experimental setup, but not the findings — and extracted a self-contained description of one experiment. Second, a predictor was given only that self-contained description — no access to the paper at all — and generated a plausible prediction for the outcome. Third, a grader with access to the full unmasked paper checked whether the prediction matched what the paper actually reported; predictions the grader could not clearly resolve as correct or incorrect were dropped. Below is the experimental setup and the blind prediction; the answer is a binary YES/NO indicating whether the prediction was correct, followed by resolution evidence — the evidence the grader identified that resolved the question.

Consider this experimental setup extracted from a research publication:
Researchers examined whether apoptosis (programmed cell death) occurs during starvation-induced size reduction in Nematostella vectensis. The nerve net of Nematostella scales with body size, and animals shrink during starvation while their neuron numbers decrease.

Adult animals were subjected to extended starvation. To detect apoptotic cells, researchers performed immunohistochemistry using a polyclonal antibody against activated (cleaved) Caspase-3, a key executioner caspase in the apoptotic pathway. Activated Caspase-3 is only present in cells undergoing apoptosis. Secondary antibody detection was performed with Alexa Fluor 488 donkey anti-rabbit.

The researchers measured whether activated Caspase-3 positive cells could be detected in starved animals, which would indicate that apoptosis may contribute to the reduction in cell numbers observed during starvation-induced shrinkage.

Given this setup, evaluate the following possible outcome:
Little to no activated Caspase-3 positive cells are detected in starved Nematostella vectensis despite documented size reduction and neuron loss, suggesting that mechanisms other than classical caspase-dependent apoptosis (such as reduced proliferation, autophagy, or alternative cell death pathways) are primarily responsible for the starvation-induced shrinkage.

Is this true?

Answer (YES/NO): NO